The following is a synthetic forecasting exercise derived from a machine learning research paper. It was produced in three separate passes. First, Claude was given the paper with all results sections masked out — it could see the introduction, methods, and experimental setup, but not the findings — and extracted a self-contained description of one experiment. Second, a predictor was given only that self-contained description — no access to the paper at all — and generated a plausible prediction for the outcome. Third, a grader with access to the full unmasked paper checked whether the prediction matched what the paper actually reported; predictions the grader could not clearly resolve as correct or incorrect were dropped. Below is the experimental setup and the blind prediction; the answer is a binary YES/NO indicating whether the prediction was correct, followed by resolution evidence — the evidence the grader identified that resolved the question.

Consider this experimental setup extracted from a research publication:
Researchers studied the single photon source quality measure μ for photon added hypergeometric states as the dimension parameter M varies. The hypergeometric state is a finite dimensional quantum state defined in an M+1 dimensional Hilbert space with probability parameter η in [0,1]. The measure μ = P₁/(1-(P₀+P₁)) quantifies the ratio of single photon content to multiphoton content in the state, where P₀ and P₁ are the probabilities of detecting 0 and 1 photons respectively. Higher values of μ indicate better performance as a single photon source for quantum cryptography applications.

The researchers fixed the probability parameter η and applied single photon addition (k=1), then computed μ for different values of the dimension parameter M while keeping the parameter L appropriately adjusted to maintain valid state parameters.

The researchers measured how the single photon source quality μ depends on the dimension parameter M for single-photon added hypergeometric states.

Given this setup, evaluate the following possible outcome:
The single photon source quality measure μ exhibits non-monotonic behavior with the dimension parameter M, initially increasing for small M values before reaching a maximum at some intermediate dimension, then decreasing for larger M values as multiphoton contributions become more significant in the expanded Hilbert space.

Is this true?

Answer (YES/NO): NO